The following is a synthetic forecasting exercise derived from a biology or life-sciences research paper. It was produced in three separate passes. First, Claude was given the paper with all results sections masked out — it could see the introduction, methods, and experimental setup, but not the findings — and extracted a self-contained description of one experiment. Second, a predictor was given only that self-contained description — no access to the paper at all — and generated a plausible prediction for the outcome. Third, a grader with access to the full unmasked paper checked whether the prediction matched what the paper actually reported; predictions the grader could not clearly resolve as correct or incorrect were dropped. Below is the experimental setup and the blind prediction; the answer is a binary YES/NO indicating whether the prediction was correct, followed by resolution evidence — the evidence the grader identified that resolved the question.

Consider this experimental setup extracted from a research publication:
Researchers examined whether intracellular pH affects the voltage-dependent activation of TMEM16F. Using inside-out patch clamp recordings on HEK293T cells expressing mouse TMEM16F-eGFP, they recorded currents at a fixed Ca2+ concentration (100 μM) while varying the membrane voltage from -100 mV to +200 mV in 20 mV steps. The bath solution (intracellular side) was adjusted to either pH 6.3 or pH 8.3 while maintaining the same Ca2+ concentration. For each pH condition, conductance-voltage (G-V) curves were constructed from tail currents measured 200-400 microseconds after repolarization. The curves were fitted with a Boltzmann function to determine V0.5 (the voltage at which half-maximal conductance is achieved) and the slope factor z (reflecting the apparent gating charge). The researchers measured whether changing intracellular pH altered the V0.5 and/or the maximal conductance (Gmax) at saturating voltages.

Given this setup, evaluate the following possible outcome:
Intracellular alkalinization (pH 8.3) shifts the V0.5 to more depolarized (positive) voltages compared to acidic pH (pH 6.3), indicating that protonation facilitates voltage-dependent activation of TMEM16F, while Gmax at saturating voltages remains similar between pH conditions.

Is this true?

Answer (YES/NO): NO